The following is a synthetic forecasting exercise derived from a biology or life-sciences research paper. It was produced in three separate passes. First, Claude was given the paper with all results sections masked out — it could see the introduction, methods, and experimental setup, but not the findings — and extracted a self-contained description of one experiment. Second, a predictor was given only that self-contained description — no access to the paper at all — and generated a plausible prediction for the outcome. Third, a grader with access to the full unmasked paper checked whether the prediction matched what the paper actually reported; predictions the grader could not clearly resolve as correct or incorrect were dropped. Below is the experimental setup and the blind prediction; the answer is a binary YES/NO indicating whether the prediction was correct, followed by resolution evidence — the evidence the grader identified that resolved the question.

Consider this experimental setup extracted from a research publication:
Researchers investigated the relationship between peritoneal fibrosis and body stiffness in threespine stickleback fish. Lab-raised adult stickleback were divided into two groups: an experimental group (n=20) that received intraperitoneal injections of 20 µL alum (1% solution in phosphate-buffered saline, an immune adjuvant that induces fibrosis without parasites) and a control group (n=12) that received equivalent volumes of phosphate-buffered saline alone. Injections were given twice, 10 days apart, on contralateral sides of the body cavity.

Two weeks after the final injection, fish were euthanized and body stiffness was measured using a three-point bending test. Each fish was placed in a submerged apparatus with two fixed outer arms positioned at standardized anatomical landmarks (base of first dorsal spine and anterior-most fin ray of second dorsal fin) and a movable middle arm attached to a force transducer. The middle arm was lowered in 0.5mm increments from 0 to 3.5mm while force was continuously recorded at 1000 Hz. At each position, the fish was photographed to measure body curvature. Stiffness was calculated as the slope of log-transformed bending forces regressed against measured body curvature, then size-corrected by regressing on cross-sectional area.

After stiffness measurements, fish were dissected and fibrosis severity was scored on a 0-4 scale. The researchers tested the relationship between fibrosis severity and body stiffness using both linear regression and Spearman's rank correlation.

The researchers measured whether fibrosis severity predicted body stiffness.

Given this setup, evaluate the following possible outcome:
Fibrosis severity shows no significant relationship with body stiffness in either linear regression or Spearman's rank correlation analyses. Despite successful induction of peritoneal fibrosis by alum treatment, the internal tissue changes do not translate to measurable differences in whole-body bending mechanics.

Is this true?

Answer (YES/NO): NO